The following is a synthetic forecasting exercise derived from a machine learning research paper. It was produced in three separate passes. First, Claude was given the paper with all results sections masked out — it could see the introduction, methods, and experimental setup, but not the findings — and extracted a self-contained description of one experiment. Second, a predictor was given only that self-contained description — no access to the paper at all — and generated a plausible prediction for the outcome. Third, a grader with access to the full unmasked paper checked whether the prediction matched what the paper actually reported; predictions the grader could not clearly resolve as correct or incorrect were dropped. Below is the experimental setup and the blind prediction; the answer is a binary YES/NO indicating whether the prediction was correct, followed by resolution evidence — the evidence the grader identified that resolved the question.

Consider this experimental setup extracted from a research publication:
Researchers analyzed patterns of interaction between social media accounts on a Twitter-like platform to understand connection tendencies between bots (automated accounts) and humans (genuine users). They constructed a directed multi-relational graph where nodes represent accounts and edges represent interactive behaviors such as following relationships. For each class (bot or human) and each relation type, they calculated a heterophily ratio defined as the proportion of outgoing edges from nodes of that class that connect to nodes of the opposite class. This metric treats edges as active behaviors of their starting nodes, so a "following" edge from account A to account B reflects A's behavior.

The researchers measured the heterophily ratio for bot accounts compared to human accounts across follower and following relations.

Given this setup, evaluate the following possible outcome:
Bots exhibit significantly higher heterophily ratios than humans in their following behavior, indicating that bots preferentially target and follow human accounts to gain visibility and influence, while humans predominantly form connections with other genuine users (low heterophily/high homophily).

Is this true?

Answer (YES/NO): NO